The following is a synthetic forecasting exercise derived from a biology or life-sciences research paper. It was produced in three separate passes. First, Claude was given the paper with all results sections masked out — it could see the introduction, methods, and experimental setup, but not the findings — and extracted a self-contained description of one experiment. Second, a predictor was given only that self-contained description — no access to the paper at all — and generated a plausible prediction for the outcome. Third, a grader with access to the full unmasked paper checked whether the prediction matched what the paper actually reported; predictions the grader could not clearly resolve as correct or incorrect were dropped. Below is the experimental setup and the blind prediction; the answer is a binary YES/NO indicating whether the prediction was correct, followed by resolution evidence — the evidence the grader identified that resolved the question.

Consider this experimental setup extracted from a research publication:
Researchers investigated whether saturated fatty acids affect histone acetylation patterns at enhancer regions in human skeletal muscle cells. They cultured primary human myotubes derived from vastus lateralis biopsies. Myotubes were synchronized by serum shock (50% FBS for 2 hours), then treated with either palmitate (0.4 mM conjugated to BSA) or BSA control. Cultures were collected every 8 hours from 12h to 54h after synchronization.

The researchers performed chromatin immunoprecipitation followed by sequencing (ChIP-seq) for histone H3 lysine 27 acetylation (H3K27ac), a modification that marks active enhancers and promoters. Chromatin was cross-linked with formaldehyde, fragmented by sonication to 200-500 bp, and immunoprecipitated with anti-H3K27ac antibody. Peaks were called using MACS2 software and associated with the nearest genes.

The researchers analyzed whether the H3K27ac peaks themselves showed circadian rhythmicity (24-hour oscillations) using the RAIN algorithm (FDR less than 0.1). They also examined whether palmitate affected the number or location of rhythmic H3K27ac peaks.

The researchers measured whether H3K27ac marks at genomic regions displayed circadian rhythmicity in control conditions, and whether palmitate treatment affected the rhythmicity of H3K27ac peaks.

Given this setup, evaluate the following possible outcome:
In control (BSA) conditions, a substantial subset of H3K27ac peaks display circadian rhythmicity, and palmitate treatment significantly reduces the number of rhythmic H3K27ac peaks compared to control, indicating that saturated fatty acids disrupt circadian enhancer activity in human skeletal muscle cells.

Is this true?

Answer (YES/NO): YES